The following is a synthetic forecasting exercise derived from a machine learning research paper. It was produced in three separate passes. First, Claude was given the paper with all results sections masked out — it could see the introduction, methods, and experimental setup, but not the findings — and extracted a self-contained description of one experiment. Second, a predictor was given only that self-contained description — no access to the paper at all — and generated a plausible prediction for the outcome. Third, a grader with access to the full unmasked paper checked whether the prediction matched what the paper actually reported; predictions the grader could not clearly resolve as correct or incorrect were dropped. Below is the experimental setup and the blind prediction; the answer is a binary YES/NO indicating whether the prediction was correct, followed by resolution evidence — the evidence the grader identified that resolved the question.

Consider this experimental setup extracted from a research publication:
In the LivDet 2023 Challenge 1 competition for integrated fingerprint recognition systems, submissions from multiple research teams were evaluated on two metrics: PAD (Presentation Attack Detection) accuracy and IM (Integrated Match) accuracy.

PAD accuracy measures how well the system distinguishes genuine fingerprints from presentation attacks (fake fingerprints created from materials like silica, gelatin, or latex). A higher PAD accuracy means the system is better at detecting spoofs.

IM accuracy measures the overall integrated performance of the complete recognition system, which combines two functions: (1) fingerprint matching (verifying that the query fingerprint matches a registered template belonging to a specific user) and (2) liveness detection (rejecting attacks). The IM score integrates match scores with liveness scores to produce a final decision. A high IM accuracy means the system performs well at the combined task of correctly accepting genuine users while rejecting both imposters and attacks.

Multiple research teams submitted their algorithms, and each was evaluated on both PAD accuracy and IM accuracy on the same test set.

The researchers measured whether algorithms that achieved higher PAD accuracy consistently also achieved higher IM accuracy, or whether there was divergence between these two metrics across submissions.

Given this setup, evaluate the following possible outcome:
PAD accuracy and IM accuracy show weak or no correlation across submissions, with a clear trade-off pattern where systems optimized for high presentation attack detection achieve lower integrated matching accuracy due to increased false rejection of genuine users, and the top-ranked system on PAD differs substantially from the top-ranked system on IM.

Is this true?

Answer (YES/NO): NO